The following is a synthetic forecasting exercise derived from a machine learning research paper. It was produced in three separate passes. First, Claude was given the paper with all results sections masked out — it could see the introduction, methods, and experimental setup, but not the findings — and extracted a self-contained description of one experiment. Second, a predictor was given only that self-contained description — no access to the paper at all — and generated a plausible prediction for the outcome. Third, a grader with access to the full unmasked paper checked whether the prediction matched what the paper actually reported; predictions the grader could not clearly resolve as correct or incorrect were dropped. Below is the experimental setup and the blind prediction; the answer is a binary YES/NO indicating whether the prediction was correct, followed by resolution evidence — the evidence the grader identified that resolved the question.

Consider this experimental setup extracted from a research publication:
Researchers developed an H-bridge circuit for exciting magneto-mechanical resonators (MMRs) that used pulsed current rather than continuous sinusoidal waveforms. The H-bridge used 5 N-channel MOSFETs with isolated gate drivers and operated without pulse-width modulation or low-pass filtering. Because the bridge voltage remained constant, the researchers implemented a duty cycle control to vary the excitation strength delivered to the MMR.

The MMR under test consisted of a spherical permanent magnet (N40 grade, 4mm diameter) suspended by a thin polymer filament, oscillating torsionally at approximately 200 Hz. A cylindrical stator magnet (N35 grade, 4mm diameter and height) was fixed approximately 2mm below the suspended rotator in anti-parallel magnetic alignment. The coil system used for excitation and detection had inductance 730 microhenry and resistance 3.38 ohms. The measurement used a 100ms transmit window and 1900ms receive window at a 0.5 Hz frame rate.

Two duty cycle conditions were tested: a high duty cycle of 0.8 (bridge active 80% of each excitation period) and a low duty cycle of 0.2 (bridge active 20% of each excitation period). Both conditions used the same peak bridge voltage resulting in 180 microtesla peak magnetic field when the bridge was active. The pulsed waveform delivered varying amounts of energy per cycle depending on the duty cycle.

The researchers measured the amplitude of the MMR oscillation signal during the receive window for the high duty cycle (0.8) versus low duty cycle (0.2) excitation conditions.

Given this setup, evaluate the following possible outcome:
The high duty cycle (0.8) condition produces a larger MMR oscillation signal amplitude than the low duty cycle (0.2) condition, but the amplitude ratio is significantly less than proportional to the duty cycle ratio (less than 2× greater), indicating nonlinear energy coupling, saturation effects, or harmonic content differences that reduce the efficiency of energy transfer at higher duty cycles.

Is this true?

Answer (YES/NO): NO